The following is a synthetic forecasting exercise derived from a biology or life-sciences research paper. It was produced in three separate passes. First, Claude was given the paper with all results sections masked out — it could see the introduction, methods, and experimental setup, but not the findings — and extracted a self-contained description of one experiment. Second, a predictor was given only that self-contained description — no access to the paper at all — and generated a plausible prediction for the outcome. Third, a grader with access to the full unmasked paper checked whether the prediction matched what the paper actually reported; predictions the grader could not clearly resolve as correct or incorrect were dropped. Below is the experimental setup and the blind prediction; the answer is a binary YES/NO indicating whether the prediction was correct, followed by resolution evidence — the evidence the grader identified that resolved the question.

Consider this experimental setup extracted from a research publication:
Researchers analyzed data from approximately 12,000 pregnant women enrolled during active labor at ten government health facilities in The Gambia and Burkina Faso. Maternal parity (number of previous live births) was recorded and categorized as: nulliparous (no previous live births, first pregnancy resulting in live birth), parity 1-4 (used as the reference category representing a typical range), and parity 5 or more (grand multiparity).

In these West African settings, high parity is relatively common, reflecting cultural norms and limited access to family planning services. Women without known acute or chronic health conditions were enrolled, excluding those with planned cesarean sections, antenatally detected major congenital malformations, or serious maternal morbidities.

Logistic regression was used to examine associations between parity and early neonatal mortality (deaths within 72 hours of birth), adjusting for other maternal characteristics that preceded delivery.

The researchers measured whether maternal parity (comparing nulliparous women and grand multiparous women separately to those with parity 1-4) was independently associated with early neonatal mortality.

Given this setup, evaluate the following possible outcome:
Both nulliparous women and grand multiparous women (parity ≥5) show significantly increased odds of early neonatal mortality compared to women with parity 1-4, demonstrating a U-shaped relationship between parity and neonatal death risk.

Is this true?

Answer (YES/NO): NO